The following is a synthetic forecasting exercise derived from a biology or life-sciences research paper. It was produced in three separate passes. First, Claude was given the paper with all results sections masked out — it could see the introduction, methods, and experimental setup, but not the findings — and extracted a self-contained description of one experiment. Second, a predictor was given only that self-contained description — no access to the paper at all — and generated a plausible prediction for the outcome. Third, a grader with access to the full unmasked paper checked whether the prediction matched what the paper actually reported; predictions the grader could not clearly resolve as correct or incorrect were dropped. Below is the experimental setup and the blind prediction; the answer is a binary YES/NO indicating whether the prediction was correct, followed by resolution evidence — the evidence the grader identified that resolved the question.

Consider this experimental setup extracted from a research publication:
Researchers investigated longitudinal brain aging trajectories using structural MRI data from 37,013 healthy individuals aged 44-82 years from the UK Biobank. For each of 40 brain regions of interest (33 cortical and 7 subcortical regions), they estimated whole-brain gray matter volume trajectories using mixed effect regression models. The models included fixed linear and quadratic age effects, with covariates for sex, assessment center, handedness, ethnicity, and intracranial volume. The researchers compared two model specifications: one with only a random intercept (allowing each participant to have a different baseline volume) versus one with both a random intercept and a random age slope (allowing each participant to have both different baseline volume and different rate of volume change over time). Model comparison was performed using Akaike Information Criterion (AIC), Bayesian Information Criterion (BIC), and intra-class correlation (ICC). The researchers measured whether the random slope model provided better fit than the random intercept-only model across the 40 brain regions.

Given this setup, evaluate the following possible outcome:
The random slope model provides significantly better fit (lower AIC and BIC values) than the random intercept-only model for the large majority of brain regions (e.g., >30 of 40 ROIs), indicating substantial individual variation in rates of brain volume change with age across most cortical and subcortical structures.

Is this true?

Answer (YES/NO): YES